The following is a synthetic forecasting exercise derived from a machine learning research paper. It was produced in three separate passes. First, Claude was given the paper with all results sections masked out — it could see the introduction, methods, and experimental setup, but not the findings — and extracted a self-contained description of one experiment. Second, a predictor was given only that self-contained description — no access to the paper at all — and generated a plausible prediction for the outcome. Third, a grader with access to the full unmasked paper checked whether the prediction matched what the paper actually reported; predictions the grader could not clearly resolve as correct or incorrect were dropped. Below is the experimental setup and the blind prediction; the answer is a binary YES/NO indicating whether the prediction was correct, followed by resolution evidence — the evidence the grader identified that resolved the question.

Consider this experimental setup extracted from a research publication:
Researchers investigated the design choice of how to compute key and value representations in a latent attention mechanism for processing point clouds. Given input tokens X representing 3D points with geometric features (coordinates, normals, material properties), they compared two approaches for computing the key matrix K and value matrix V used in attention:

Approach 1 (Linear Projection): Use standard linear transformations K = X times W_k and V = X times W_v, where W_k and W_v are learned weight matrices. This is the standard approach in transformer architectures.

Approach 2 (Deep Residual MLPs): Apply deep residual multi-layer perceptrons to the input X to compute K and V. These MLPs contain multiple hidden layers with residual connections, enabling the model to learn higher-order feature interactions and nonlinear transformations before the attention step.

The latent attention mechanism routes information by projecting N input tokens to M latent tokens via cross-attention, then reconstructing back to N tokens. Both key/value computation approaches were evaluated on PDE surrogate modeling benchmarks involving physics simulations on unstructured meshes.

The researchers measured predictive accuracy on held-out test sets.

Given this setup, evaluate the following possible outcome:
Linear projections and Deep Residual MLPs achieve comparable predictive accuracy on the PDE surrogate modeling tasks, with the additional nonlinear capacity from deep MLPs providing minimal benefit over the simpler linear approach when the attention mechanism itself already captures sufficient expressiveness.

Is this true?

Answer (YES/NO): NO